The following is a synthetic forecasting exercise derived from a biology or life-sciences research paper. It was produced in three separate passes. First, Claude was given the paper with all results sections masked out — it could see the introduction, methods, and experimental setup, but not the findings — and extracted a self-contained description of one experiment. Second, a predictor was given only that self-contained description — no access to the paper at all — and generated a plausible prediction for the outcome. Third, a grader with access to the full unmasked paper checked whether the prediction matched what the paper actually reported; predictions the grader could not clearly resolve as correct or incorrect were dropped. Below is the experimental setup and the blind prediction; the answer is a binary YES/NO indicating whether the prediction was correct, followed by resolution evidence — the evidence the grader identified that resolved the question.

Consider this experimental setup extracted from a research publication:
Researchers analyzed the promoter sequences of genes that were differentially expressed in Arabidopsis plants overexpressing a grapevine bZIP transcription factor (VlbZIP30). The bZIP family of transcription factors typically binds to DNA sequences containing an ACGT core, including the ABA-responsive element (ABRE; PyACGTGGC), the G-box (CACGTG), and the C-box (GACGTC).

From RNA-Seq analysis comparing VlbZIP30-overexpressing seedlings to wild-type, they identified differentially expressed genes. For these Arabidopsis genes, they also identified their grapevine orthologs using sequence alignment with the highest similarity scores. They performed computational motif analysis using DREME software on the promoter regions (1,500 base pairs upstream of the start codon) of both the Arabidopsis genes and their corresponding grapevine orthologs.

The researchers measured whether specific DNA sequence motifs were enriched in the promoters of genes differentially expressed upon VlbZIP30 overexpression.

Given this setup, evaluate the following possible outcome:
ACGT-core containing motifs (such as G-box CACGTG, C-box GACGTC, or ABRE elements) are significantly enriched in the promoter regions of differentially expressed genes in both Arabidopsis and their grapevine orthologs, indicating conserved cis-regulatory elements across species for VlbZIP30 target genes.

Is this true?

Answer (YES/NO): YES